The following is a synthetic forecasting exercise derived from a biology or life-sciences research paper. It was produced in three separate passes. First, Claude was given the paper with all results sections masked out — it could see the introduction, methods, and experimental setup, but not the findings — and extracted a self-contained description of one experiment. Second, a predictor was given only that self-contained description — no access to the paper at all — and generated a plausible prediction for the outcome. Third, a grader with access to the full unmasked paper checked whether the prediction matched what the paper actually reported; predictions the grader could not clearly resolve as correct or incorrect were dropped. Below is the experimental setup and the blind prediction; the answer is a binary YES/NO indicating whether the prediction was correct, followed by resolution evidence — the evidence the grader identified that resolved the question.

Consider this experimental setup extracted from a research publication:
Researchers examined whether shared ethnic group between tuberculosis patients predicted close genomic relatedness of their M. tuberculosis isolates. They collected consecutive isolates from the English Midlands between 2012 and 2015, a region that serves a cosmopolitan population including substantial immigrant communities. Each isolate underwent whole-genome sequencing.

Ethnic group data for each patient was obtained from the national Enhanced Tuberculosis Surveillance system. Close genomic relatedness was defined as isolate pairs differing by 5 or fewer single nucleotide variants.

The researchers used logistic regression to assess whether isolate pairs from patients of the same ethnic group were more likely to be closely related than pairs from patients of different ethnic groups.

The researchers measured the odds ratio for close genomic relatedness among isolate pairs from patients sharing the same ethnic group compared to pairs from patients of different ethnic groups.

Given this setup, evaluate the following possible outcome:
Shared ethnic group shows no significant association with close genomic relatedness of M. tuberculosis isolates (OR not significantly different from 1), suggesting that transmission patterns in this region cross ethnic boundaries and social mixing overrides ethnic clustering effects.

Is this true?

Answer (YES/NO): NO